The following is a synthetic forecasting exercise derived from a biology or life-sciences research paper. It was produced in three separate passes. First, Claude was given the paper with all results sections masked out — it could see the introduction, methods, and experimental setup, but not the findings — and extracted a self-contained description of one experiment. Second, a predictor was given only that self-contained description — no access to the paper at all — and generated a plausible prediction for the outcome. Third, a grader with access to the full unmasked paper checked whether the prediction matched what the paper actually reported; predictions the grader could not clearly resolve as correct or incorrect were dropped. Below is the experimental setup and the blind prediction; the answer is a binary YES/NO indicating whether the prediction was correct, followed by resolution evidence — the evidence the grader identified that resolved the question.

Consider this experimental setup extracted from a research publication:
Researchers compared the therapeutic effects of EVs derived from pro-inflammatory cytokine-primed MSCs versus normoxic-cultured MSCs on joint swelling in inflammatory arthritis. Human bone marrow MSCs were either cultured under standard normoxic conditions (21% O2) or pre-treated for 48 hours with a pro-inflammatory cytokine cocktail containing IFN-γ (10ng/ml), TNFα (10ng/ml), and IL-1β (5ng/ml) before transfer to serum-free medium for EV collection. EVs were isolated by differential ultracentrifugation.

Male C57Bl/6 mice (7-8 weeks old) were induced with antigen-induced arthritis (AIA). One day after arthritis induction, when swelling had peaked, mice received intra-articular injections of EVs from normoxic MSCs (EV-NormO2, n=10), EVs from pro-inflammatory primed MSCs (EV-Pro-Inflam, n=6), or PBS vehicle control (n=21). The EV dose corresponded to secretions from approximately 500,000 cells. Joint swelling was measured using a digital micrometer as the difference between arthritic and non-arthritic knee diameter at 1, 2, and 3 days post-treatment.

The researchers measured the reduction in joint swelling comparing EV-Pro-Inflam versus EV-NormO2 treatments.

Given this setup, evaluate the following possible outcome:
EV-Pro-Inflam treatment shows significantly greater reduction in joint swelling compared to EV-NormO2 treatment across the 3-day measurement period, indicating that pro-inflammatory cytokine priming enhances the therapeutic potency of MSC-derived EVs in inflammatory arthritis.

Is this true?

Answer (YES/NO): NO